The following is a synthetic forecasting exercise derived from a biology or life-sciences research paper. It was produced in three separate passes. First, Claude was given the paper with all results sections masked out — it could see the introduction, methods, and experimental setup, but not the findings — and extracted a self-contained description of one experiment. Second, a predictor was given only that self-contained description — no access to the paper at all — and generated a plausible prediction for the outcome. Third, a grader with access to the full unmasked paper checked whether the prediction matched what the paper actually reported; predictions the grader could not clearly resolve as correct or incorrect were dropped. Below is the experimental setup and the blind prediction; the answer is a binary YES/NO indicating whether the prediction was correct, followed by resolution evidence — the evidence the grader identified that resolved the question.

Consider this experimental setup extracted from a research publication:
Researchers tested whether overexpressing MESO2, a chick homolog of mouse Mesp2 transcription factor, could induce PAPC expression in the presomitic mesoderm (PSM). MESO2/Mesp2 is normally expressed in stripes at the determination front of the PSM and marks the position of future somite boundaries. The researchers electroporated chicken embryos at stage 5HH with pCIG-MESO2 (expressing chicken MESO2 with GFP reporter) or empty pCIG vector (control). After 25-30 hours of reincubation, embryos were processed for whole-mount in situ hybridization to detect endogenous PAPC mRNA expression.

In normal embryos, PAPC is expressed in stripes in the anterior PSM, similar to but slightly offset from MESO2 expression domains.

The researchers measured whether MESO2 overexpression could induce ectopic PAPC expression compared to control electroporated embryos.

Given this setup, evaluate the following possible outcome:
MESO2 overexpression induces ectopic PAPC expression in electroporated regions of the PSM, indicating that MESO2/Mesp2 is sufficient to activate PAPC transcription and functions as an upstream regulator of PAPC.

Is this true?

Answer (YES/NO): YES